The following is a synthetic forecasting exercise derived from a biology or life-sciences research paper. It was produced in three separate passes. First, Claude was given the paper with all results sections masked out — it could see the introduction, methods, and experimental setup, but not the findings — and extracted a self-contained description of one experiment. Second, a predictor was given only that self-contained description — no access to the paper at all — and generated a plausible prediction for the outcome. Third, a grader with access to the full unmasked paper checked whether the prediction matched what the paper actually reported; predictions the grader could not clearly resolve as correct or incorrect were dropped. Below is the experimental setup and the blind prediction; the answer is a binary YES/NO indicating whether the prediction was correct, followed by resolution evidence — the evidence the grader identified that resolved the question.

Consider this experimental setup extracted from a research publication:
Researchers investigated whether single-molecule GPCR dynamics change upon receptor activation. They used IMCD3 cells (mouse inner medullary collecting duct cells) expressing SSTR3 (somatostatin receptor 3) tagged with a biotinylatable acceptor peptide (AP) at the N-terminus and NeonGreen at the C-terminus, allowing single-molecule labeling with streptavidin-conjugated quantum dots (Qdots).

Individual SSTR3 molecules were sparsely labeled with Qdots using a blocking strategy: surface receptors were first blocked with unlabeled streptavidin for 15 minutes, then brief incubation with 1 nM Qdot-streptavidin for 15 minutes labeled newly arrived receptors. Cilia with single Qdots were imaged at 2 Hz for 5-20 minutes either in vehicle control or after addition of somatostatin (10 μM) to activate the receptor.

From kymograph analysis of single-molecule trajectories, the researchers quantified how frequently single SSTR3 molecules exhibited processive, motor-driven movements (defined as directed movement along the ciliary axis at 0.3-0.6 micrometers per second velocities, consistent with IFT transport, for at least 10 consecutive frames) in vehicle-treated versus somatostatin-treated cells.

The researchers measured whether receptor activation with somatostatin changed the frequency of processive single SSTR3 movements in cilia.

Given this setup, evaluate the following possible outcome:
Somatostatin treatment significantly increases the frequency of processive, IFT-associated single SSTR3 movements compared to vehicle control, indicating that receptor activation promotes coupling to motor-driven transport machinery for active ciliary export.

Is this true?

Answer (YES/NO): YES